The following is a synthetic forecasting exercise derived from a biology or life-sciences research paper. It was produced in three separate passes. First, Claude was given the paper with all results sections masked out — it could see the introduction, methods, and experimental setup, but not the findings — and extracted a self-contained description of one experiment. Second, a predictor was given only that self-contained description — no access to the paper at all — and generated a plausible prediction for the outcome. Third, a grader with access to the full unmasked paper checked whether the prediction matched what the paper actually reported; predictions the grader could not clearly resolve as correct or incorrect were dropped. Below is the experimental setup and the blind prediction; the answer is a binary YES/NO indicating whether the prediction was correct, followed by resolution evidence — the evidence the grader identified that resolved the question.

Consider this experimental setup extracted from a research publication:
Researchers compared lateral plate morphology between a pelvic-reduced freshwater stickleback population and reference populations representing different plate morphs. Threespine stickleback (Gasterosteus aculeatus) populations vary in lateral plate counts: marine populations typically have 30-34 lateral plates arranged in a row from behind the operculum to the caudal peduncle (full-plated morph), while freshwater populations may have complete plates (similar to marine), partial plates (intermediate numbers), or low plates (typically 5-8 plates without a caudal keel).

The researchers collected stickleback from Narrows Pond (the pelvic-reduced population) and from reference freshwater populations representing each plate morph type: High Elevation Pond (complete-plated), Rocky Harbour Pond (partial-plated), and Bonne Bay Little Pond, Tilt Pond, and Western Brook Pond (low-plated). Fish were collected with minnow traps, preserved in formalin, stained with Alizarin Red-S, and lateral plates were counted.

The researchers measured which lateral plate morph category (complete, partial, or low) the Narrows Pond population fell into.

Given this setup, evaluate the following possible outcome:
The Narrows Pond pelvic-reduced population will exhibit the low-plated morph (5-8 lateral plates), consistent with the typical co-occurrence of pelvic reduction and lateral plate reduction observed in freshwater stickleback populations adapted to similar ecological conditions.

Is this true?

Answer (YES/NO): NO